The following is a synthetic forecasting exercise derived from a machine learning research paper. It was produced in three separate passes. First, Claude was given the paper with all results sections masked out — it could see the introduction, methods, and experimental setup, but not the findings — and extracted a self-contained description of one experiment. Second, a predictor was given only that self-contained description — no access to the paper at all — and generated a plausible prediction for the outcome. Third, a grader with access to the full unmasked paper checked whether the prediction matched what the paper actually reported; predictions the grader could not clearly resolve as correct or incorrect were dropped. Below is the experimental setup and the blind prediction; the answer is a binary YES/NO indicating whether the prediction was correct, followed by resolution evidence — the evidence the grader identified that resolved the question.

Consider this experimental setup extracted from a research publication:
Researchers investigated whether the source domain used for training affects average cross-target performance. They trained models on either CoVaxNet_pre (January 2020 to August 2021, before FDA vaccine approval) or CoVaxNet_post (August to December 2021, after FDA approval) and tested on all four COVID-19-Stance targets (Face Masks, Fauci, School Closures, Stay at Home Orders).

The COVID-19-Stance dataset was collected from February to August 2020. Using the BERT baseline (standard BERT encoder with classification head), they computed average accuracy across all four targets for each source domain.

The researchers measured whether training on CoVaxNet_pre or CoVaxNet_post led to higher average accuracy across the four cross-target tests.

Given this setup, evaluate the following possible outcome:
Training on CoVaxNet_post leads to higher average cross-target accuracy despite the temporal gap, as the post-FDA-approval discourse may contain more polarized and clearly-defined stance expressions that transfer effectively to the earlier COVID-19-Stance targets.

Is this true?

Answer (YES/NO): NO